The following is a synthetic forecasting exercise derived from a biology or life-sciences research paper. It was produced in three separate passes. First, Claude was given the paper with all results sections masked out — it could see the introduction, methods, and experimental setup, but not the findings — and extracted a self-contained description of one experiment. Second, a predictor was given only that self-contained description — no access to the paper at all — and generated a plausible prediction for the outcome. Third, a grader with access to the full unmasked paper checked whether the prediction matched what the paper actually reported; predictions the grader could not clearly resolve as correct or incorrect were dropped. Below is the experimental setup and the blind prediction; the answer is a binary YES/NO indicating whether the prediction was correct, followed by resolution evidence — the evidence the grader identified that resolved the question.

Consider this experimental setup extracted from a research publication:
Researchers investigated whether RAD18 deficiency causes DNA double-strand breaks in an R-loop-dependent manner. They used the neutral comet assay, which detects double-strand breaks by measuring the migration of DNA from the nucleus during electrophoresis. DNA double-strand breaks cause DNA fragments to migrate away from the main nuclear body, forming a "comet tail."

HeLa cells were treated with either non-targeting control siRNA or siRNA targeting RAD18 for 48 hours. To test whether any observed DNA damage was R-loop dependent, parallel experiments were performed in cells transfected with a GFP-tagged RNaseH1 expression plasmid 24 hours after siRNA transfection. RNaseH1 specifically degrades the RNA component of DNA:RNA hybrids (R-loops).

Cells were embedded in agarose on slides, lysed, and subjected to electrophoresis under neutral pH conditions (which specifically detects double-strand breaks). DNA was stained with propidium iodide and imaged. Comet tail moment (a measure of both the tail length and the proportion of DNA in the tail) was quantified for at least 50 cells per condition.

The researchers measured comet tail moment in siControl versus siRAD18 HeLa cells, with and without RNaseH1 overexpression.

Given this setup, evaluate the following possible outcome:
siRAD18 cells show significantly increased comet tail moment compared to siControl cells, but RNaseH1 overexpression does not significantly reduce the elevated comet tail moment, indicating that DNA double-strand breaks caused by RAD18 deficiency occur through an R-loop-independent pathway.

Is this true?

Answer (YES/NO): NO